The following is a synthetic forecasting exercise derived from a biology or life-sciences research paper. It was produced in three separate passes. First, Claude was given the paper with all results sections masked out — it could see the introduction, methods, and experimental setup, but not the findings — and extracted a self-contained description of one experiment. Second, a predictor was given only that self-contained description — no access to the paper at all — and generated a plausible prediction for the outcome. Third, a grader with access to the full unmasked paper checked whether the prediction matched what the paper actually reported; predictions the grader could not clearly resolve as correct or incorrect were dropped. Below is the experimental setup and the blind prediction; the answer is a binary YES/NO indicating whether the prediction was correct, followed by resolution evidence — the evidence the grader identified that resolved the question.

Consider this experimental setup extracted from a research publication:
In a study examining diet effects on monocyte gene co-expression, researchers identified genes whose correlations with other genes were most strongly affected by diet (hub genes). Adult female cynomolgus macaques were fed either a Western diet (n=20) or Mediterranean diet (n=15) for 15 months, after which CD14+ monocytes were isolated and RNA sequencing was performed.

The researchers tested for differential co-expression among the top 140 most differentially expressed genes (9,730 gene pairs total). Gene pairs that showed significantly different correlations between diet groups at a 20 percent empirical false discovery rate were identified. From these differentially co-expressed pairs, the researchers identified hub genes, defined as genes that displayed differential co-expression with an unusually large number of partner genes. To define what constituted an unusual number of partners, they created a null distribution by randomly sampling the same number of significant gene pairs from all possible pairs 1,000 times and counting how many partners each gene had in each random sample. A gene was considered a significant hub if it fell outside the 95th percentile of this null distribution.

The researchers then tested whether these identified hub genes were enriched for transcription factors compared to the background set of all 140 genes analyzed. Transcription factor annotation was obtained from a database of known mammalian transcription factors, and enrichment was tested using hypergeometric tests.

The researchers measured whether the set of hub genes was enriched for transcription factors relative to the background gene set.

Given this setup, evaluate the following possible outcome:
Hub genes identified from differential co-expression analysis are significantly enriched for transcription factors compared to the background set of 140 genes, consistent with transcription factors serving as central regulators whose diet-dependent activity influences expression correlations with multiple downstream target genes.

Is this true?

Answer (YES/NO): YES